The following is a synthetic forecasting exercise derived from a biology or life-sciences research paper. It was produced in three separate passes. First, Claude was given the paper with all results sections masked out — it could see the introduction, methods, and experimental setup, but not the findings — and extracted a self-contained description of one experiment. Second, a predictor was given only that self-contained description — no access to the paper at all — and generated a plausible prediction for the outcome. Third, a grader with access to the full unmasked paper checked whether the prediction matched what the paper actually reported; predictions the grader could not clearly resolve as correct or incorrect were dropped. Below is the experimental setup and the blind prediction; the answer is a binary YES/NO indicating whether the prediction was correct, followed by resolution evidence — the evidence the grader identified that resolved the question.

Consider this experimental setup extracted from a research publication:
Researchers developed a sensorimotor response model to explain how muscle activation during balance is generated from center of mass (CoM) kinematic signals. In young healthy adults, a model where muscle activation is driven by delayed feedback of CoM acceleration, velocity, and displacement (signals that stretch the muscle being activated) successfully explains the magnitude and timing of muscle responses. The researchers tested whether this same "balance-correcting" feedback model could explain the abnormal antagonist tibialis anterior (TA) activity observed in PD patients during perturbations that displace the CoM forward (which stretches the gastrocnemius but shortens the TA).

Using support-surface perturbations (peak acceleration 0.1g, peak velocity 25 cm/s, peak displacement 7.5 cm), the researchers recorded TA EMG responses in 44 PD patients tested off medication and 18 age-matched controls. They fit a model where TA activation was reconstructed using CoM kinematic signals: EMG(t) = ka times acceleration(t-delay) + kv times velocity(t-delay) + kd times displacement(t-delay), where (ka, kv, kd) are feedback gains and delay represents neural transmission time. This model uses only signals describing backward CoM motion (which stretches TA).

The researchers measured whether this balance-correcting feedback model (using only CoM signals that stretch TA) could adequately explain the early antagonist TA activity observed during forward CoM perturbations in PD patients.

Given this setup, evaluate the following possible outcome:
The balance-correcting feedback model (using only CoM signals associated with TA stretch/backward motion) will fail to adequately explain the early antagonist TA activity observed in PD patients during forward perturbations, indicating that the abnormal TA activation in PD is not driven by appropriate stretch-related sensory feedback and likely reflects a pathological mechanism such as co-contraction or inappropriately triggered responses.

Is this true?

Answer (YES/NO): YES